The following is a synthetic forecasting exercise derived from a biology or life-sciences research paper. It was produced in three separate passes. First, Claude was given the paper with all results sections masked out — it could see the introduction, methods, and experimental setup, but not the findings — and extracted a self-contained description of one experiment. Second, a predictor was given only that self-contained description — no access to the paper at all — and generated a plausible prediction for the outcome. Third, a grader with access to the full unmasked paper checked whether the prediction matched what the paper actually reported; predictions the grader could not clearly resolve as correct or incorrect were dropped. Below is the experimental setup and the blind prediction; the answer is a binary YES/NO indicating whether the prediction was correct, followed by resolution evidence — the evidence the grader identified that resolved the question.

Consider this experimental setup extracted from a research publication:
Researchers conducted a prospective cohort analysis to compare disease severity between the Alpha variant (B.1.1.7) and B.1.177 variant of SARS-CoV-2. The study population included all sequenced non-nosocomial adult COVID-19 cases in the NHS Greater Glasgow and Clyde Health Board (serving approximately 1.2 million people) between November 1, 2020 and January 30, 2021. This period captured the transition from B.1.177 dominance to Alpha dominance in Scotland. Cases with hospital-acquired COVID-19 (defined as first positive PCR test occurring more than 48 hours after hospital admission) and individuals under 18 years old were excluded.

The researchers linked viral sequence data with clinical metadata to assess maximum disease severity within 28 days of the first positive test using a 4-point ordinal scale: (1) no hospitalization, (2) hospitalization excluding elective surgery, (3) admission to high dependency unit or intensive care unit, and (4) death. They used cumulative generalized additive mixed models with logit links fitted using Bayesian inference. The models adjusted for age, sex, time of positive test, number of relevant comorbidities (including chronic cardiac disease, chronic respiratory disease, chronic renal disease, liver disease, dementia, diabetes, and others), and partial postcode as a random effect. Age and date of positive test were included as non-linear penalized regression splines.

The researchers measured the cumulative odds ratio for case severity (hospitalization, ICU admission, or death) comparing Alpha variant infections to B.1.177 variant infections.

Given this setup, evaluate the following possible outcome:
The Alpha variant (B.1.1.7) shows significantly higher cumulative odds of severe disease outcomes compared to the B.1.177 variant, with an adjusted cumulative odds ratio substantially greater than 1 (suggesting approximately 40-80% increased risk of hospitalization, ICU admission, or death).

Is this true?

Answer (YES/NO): YES